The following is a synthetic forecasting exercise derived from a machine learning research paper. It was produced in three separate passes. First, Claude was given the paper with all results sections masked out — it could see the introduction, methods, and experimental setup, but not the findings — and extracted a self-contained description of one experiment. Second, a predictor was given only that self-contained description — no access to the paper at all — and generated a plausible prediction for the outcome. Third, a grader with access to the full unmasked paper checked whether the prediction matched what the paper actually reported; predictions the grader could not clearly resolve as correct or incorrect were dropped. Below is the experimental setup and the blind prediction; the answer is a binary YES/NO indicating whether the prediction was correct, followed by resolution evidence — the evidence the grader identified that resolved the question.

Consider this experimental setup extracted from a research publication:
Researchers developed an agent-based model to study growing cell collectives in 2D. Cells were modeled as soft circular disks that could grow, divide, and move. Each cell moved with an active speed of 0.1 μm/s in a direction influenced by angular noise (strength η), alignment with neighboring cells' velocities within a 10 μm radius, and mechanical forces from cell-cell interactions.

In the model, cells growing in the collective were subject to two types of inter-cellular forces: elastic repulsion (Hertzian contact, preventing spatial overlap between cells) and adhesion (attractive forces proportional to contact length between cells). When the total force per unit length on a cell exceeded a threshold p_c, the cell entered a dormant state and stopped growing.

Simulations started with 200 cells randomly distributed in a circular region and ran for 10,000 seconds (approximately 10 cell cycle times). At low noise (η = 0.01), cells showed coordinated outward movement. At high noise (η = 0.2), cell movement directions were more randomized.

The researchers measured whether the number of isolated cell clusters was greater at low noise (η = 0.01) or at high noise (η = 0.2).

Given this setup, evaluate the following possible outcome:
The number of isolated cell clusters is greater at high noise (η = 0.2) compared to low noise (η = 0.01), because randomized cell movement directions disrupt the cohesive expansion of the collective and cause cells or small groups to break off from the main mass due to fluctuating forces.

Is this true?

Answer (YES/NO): YES